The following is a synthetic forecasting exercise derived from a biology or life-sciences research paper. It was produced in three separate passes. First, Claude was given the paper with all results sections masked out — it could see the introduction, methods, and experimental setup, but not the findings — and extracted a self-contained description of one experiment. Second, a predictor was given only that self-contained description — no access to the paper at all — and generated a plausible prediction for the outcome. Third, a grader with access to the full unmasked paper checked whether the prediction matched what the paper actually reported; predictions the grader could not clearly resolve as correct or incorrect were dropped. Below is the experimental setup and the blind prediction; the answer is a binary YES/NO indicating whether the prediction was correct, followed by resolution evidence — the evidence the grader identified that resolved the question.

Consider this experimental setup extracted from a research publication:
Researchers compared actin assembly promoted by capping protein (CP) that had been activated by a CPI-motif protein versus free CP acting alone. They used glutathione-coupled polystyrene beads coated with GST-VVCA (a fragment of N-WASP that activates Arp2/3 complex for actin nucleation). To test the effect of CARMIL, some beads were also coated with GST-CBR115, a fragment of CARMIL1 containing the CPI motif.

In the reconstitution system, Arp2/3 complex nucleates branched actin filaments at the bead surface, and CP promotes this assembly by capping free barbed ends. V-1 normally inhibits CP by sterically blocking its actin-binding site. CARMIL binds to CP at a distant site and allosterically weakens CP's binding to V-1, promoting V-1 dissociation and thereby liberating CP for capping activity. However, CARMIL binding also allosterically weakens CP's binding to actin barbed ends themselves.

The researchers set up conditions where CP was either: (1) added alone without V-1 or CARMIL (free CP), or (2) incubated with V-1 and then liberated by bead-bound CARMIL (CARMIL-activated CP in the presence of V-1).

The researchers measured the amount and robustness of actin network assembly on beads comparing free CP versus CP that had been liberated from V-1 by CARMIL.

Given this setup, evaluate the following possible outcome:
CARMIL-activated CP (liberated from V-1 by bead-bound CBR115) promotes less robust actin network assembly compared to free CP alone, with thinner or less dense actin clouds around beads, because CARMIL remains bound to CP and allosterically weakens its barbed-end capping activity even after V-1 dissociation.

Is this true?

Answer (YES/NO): YES